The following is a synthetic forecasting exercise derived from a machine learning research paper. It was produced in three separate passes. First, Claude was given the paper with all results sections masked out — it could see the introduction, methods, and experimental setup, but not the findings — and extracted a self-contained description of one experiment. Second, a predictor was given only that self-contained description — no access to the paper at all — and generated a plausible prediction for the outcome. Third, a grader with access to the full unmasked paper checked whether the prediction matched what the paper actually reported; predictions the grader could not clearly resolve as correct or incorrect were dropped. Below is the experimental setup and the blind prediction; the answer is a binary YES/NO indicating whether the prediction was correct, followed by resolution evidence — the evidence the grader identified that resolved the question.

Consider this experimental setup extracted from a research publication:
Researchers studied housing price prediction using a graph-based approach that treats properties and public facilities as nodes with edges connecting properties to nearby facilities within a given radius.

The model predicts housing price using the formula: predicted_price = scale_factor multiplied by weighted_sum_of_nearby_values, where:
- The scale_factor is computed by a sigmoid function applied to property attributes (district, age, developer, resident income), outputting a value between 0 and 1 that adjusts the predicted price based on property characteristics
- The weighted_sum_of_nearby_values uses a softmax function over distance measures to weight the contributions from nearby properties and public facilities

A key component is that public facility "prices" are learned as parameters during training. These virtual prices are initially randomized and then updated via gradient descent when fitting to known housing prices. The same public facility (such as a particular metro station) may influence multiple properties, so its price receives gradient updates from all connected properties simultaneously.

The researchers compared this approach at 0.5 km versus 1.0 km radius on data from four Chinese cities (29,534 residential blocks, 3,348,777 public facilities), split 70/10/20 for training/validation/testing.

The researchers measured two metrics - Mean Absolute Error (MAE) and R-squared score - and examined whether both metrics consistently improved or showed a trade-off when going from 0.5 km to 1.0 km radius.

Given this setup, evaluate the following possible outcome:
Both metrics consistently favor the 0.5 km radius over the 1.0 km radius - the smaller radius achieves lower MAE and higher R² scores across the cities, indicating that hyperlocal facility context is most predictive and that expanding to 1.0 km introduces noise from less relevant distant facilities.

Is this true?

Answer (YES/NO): NO